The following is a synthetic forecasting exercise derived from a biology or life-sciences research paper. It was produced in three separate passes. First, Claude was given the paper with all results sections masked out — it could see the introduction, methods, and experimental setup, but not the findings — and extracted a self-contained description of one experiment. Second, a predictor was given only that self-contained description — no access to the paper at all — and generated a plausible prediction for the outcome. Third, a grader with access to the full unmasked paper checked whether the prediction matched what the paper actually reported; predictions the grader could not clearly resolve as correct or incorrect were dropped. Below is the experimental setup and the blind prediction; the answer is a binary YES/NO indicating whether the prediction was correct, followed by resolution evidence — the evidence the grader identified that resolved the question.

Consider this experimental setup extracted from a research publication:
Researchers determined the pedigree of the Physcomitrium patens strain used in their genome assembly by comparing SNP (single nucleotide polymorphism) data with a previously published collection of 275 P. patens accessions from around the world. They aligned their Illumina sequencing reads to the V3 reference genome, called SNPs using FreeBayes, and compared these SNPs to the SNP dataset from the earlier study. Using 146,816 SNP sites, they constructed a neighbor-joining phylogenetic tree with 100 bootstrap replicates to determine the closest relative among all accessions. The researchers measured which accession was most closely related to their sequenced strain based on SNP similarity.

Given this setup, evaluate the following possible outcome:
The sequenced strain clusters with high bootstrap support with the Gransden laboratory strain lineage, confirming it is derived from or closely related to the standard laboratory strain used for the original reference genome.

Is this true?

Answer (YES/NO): NO